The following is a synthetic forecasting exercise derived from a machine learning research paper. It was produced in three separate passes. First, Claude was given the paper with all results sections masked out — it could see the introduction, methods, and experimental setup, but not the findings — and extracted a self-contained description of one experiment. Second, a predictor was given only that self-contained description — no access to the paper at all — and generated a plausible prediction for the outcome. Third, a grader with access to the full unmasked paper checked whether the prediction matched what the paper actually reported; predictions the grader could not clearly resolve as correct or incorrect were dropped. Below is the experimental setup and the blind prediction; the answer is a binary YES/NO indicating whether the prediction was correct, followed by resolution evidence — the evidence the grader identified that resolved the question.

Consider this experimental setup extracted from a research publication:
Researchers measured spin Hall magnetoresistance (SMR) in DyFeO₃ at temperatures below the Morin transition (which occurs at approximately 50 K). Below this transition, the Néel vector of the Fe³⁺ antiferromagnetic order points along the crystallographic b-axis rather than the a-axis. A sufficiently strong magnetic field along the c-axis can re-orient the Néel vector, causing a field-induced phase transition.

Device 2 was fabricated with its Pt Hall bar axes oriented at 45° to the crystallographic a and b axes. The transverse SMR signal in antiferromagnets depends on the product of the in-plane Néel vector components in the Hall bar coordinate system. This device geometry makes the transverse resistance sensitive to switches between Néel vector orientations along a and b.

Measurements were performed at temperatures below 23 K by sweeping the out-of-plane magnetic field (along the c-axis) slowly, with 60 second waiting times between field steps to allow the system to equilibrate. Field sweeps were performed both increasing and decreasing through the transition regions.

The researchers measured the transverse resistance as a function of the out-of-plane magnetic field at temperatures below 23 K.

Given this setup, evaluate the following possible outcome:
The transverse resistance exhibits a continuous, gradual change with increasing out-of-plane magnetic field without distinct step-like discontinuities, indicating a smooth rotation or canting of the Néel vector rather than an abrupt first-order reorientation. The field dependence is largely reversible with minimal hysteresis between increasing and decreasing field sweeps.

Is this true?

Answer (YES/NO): NO